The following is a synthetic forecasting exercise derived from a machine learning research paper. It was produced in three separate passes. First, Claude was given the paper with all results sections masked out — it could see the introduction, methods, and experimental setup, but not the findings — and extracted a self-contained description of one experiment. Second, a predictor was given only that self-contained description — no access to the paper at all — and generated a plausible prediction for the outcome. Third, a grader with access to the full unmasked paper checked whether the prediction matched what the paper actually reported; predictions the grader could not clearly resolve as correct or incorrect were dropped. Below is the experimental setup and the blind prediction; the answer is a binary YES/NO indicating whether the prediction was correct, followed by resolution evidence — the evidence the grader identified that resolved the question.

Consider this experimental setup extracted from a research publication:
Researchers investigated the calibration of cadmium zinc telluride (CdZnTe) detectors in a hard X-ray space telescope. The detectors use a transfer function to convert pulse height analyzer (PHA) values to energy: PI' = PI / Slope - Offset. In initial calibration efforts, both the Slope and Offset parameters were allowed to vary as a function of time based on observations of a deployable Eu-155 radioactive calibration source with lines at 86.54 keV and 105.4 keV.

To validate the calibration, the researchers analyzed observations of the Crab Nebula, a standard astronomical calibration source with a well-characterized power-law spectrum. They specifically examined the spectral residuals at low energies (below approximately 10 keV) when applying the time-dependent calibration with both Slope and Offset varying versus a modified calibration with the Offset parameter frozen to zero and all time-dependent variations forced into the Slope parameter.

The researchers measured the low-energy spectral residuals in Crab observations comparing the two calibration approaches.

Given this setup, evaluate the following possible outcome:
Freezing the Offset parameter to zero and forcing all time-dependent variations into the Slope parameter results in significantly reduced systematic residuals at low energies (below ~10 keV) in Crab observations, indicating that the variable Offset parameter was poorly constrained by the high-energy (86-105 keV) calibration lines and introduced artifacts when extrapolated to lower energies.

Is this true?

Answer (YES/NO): YES